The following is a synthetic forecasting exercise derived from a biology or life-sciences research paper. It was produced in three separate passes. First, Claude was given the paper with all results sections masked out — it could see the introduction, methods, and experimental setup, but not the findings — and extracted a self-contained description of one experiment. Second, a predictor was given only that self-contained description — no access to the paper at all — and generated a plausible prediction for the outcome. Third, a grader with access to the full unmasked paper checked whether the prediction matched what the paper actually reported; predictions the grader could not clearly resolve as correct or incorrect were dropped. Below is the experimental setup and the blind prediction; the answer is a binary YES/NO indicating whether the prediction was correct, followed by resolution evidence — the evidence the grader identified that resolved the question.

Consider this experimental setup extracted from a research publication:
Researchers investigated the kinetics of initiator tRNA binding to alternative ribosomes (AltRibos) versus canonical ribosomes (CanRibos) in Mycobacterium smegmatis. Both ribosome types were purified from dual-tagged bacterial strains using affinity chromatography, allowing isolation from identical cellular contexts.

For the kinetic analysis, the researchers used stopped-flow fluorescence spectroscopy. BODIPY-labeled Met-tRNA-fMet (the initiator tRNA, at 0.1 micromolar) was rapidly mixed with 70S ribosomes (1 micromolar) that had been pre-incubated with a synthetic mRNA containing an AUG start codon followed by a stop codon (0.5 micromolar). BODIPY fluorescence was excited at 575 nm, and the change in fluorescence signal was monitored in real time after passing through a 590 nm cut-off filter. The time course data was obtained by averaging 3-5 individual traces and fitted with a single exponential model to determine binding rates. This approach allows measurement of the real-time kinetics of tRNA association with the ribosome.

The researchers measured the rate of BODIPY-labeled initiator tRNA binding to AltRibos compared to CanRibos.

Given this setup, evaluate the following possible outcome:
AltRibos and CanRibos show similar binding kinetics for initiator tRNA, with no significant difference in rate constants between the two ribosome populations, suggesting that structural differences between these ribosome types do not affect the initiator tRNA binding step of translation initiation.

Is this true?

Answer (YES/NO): NO